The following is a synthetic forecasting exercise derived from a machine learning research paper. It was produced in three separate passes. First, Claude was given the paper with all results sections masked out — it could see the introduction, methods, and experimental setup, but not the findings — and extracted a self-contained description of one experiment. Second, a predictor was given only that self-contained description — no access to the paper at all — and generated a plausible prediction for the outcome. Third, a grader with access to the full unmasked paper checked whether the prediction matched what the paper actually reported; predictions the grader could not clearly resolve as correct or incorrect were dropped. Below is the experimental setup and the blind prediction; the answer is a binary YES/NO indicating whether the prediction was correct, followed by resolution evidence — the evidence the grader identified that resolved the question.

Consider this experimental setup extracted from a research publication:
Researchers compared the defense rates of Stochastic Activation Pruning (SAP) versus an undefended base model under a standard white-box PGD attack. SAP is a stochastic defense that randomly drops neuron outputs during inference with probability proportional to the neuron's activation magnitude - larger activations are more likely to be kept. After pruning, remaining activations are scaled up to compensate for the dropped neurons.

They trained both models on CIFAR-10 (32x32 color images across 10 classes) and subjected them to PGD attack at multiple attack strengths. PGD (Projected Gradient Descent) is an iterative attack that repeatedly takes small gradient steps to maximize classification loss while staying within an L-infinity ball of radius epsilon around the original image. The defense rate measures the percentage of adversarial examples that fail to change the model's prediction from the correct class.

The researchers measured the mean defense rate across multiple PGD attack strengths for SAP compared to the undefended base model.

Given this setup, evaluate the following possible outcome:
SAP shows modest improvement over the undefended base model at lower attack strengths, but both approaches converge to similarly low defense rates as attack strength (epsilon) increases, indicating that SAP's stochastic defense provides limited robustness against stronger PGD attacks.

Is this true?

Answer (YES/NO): NO